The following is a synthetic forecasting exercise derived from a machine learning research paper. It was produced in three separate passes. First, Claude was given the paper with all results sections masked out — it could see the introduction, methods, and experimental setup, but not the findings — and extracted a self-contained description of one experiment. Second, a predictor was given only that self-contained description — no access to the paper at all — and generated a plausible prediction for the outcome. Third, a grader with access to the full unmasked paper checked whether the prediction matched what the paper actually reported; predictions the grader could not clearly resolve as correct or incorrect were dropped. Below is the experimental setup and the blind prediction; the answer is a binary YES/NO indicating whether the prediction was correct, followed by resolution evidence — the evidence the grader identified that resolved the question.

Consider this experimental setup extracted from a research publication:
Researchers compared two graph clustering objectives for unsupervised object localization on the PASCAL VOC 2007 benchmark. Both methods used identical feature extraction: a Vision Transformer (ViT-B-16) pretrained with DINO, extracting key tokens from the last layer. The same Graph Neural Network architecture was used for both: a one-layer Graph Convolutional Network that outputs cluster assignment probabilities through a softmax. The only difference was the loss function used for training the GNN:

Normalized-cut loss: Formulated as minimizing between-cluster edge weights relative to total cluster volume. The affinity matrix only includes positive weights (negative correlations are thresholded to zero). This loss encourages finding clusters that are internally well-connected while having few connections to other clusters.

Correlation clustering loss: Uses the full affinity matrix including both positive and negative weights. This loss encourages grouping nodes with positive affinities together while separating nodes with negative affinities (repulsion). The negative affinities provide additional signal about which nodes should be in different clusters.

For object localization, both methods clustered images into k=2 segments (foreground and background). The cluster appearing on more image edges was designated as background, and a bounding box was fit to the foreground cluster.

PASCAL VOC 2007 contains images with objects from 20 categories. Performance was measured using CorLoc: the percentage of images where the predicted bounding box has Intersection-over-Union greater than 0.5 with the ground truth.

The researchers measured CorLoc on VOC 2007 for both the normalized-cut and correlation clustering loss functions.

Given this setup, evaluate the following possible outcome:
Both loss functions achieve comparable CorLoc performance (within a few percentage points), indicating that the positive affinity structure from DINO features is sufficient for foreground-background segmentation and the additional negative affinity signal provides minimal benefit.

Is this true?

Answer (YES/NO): YES